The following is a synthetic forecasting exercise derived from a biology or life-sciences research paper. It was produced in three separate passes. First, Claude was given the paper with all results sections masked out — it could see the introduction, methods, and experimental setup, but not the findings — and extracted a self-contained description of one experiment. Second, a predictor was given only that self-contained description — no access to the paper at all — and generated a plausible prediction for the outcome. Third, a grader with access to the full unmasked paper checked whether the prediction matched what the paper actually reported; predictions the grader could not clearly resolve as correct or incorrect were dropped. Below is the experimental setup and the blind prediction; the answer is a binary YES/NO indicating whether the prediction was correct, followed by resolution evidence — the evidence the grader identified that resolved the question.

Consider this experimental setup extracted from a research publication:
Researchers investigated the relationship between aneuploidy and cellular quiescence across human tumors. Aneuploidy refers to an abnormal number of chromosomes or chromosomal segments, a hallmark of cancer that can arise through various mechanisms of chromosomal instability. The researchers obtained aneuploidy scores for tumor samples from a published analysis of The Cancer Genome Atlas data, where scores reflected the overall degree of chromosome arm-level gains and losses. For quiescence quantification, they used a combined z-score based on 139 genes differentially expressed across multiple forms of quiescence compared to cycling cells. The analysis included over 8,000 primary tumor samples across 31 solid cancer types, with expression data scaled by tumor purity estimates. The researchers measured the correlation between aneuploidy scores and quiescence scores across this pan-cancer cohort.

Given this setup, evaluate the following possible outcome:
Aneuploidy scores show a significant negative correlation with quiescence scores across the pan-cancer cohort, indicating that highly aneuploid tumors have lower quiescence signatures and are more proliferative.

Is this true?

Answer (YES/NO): YES